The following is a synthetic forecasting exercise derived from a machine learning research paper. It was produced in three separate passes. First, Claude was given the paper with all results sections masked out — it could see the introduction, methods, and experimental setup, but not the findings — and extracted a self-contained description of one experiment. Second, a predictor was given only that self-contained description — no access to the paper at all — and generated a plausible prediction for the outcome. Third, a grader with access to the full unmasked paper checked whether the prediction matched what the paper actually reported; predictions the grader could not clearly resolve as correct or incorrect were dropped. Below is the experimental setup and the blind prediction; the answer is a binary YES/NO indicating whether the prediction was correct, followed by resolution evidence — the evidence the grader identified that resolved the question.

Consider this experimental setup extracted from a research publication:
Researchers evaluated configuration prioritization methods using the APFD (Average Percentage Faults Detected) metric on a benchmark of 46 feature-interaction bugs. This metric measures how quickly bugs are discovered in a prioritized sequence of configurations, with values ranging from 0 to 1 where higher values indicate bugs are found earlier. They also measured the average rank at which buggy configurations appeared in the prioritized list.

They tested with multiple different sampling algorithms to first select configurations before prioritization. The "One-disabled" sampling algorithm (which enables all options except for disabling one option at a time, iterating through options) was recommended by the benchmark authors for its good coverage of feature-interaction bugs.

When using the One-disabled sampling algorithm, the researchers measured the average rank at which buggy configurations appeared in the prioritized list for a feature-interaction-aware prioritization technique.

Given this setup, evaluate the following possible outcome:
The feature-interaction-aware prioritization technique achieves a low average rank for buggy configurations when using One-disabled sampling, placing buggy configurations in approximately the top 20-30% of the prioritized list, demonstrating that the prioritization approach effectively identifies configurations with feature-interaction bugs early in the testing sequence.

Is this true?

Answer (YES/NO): NO